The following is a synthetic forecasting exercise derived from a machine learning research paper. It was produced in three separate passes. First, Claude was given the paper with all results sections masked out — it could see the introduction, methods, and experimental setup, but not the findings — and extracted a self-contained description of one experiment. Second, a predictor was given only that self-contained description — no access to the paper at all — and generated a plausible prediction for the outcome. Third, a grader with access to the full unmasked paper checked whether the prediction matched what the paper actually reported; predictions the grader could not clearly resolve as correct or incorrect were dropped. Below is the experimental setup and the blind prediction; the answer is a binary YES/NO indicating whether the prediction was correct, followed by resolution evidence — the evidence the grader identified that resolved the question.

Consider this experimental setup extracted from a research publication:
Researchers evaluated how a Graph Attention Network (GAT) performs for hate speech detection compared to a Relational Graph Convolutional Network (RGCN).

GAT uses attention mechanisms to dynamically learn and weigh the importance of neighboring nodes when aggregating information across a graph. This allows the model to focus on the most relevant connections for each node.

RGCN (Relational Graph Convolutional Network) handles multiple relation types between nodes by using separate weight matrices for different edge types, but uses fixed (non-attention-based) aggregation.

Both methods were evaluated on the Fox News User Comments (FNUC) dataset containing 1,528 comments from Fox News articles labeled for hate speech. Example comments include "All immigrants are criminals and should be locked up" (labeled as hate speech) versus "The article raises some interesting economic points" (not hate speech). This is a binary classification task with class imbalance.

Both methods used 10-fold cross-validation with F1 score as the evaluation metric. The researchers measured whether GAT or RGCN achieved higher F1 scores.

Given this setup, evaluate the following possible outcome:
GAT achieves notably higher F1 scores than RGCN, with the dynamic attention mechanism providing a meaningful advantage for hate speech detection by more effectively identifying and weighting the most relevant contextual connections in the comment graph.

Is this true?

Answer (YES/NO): NO